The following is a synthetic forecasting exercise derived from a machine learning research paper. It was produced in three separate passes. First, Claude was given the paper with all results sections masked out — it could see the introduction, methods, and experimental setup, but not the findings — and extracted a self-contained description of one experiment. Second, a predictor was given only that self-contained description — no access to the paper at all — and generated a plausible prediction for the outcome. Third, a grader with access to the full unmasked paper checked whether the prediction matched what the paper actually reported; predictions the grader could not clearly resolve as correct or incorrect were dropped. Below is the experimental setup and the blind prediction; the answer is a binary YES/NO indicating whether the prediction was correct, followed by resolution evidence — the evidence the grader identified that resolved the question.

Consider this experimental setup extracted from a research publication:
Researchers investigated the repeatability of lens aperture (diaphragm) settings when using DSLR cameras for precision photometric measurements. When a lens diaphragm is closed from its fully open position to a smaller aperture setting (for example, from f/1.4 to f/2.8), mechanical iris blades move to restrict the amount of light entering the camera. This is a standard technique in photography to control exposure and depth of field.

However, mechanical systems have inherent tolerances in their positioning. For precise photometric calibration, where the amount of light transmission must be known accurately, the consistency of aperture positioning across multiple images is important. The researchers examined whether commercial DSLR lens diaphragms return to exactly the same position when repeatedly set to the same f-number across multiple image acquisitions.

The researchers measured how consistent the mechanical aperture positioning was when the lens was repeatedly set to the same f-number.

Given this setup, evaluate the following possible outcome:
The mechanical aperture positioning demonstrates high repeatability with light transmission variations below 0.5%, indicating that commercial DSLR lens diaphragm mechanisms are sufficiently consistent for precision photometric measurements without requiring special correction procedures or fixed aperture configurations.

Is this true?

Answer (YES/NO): NO